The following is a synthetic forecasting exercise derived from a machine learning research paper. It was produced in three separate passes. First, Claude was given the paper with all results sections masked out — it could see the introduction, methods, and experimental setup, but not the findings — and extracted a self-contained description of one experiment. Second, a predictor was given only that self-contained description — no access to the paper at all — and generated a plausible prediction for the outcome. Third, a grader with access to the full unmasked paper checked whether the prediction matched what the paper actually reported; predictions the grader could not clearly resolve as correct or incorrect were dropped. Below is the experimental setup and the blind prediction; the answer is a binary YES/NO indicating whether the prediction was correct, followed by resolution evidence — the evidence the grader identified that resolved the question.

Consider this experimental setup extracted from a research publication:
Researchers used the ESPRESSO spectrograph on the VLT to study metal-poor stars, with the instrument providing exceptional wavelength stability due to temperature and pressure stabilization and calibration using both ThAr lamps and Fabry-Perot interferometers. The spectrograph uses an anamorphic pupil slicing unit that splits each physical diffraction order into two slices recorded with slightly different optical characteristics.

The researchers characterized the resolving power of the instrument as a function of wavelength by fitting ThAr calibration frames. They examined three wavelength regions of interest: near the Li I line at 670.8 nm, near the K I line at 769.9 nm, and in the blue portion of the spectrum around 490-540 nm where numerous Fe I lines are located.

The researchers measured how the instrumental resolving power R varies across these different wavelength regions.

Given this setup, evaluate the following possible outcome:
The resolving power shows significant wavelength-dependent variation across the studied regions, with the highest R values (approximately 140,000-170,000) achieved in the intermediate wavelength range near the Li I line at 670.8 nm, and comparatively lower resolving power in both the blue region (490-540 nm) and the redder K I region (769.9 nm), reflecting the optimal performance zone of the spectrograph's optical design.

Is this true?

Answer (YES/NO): NO